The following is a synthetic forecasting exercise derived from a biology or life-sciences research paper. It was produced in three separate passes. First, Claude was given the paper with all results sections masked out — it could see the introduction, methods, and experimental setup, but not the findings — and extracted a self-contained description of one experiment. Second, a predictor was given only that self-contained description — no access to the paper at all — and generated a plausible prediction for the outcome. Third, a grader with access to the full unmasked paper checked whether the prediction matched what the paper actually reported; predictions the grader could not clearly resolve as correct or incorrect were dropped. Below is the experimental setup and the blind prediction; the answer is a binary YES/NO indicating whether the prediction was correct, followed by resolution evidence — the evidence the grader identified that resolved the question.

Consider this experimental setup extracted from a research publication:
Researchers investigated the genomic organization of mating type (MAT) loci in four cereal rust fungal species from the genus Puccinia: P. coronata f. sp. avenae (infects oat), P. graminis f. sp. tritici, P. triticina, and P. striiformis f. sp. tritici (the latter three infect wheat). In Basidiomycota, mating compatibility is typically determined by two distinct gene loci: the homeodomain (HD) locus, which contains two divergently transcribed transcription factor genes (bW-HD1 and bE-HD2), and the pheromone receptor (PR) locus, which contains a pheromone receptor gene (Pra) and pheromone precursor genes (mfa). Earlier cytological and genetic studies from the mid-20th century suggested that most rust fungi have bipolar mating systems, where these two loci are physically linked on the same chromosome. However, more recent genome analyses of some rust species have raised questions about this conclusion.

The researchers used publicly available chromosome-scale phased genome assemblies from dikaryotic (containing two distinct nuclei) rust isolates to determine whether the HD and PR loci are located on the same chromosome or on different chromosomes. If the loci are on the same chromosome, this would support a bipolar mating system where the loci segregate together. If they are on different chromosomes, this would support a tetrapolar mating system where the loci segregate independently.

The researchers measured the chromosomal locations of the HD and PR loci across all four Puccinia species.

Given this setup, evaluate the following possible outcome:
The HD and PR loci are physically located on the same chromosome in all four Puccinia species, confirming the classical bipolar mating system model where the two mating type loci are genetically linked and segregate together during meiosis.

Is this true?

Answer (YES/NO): NO